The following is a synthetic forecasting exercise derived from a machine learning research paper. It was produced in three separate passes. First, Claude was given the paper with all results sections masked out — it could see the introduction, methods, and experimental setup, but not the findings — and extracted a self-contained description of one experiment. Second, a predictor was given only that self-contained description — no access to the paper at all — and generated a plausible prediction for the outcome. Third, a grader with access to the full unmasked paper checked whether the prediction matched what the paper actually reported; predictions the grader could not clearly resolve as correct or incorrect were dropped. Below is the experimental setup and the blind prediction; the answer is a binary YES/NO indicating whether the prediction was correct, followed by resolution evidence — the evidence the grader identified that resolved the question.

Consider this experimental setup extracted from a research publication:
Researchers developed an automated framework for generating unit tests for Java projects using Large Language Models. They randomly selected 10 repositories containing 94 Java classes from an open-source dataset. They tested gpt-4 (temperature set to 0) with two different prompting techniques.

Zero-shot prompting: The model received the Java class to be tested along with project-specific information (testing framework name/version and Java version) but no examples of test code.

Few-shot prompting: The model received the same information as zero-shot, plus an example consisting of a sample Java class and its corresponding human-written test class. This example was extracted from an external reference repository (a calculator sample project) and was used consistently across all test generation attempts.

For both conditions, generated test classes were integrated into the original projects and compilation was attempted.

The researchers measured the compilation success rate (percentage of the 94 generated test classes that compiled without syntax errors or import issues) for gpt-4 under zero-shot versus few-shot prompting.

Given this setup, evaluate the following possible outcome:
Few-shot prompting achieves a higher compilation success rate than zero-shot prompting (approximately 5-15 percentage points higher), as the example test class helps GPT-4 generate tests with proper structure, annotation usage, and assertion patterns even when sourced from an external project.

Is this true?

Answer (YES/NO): NO